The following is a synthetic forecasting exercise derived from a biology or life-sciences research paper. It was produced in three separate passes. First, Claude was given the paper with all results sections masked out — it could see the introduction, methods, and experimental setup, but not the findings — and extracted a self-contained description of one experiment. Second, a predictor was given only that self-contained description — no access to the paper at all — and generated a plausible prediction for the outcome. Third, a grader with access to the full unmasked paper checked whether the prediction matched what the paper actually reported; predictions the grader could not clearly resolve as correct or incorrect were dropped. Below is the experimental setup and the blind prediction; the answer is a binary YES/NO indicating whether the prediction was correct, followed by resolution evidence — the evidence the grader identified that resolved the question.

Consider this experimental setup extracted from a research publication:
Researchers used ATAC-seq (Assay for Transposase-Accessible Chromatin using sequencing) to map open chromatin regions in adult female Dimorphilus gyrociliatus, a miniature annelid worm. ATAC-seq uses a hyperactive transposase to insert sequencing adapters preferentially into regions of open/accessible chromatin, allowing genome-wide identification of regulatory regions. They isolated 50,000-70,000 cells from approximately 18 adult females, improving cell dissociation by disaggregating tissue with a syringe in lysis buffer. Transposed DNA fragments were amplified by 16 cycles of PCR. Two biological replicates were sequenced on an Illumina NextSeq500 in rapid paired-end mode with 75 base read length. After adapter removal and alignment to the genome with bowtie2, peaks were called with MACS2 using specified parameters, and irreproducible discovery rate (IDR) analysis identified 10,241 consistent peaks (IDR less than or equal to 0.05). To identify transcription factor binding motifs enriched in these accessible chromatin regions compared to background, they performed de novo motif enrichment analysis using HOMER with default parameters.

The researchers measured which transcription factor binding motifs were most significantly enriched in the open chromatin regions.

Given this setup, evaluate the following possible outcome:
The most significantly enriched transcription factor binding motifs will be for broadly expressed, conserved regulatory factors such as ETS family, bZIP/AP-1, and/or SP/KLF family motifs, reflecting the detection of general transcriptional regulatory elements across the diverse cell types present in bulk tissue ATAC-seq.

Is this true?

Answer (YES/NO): NO